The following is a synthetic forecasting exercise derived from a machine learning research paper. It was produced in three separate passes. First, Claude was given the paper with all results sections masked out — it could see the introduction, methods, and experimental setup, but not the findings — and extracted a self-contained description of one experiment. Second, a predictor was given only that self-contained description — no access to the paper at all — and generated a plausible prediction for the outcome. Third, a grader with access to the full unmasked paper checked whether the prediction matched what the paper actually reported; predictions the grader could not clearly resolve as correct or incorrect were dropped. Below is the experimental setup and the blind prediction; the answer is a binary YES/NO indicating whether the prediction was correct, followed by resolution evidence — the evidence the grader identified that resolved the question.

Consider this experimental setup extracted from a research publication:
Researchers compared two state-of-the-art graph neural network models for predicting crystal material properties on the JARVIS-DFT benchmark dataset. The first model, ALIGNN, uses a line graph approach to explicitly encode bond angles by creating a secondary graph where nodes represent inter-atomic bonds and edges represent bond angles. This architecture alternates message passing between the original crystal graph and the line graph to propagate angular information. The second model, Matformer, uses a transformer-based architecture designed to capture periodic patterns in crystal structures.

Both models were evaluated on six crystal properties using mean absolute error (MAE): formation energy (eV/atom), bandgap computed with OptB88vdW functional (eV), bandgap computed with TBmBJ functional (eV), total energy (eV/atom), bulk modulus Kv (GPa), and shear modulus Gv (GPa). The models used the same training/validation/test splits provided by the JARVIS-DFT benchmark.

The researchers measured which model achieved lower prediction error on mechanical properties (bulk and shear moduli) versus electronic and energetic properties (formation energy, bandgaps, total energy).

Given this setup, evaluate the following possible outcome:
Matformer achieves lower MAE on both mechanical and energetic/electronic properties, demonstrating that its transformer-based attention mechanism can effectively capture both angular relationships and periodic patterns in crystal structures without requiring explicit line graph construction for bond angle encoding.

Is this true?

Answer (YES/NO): NO